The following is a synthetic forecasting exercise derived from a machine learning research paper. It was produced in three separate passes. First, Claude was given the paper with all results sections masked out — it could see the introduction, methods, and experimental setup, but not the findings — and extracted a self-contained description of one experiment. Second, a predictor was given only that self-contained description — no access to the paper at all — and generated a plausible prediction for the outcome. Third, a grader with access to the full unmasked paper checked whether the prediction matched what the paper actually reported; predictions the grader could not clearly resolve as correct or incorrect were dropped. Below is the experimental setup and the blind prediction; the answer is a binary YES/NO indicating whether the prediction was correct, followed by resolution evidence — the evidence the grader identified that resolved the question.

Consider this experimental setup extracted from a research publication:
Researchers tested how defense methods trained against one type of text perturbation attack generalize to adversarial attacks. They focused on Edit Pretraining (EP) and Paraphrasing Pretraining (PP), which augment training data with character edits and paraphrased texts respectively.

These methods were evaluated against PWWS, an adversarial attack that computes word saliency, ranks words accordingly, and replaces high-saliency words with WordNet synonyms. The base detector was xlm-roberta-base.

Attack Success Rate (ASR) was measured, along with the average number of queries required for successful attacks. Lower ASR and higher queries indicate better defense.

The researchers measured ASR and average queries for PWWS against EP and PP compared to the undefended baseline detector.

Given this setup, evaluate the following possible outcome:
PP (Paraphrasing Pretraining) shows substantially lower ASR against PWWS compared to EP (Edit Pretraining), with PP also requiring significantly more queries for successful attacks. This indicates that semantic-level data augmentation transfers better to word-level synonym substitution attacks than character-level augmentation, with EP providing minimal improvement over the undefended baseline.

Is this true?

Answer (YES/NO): NO